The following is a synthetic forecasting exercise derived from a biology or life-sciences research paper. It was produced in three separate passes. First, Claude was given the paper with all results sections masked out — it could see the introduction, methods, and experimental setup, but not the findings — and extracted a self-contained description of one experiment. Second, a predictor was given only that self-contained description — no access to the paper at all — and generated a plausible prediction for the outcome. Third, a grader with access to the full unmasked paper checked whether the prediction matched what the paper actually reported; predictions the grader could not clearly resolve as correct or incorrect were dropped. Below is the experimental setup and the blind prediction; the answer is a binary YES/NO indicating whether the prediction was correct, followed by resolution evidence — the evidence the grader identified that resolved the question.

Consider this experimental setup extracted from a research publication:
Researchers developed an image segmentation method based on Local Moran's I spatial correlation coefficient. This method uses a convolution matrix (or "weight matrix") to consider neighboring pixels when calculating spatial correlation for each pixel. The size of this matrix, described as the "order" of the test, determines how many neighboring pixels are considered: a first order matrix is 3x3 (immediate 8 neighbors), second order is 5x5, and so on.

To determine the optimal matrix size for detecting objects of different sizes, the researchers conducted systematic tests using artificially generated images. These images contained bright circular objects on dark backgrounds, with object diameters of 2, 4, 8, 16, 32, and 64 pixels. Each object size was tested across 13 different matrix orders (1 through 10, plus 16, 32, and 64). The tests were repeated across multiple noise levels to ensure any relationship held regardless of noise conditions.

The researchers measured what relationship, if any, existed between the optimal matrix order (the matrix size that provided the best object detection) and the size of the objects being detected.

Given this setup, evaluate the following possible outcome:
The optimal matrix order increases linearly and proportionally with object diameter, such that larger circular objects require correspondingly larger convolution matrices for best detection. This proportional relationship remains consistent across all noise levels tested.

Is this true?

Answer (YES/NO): YES